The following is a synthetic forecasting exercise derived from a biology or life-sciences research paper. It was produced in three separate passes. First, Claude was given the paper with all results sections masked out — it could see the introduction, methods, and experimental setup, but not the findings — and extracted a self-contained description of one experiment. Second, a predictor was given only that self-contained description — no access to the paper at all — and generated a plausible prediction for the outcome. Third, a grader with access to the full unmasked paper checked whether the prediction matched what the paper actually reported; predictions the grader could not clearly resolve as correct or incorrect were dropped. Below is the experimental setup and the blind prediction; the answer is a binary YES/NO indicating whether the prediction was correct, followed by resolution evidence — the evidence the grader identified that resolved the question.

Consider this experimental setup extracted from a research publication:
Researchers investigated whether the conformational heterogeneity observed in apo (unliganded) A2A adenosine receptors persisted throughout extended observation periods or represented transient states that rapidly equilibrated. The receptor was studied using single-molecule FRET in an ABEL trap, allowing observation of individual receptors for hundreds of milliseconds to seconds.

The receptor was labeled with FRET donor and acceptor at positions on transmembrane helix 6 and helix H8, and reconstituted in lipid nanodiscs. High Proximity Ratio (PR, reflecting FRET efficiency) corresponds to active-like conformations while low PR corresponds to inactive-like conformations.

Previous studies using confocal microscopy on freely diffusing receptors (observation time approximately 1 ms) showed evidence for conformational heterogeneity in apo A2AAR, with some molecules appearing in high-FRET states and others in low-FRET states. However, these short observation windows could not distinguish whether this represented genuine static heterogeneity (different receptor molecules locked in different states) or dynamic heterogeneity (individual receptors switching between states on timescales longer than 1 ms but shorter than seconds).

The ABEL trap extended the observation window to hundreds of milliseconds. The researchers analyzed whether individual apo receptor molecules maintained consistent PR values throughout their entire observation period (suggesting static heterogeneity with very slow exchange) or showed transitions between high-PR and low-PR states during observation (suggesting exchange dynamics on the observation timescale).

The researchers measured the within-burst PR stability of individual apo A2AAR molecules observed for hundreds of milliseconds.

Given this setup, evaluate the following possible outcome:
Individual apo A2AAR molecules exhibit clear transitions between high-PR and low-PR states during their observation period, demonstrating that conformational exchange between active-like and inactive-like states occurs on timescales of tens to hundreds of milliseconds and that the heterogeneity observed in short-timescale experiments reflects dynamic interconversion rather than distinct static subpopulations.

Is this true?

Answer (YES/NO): NO